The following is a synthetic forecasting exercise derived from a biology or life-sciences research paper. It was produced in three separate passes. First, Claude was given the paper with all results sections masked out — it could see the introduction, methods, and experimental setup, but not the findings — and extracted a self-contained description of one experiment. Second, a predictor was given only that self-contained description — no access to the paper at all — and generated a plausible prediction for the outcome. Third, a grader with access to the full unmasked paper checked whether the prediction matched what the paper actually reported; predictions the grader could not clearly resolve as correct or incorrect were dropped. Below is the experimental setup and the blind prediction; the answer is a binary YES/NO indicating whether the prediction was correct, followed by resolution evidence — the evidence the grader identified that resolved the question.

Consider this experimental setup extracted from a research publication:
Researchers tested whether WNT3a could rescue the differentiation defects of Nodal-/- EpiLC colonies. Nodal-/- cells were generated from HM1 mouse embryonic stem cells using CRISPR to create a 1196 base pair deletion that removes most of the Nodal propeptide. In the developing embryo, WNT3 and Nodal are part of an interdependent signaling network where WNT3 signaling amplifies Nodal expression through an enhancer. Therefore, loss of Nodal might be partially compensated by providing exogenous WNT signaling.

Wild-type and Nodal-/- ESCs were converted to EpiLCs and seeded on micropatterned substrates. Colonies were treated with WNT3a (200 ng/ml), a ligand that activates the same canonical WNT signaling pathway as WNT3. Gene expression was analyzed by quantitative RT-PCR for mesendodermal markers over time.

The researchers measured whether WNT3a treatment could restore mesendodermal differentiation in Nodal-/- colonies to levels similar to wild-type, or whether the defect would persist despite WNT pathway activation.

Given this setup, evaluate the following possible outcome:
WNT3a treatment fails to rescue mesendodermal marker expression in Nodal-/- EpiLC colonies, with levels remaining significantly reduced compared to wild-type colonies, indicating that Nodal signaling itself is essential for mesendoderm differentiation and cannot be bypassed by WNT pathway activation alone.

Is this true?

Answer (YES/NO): YES